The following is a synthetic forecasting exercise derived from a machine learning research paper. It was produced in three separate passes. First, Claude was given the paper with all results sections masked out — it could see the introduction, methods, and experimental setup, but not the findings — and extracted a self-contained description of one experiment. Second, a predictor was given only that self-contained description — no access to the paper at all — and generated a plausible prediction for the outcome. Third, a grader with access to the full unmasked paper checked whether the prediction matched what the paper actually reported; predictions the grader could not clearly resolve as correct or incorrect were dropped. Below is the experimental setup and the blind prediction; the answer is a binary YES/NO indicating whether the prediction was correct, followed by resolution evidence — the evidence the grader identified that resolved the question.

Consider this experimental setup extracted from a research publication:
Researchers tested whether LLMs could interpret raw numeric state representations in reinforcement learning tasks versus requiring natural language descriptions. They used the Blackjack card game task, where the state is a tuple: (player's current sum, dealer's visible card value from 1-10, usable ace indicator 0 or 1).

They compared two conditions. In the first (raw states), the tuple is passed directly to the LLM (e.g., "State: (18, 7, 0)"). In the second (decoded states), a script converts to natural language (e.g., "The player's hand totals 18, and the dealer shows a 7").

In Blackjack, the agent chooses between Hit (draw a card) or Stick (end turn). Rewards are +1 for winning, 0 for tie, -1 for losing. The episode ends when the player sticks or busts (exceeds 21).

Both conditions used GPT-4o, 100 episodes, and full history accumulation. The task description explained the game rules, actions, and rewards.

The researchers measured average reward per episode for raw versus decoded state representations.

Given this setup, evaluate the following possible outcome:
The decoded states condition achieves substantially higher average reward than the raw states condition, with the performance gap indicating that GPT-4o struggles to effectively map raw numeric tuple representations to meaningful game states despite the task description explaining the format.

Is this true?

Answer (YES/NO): YES